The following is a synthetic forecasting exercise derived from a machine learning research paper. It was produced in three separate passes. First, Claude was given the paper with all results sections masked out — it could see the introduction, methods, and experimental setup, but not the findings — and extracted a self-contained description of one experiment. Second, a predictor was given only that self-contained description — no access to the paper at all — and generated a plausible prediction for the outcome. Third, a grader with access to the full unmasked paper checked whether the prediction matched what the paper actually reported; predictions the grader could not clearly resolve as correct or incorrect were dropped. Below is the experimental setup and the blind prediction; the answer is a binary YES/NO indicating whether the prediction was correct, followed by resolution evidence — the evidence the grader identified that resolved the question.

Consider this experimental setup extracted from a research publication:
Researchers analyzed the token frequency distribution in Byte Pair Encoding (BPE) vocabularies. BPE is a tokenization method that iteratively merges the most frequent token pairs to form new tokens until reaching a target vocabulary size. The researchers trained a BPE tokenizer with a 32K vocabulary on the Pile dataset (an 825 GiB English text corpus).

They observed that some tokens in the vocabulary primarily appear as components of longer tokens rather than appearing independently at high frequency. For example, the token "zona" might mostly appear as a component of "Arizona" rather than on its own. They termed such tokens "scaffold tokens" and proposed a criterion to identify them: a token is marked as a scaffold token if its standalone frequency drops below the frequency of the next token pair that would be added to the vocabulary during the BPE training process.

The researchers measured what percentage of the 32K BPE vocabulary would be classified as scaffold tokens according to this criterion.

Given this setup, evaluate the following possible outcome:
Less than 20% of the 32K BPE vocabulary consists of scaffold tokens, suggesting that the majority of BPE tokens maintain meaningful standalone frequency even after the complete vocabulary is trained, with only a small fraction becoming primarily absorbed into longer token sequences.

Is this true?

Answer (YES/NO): YES